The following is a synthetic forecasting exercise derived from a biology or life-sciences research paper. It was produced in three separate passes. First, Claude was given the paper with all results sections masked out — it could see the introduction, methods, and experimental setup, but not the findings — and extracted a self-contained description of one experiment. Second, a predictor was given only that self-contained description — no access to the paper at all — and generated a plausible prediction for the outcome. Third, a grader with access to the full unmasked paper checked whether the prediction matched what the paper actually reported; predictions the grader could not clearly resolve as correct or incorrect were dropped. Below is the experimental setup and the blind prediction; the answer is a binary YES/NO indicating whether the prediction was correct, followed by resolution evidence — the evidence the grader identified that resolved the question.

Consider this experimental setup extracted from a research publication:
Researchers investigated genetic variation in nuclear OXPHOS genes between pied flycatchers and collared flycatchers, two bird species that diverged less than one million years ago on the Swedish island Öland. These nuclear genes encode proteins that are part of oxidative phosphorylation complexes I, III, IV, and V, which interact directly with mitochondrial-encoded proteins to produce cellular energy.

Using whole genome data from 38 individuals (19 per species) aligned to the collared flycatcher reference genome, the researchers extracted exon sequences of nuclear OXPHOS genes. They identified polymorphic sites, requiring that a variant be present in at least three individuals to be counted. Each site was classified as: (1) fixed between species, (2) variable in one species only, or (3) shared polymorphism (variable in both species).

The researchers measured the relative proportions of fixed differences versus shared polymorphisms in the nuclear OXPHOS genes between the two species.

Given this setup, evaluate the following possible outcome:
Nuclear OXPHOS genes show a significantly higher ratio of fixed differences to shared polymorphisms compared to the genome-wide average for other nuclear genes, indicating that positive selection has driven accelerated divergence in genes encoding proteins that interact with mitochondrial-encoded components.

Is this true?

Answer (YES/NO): NO